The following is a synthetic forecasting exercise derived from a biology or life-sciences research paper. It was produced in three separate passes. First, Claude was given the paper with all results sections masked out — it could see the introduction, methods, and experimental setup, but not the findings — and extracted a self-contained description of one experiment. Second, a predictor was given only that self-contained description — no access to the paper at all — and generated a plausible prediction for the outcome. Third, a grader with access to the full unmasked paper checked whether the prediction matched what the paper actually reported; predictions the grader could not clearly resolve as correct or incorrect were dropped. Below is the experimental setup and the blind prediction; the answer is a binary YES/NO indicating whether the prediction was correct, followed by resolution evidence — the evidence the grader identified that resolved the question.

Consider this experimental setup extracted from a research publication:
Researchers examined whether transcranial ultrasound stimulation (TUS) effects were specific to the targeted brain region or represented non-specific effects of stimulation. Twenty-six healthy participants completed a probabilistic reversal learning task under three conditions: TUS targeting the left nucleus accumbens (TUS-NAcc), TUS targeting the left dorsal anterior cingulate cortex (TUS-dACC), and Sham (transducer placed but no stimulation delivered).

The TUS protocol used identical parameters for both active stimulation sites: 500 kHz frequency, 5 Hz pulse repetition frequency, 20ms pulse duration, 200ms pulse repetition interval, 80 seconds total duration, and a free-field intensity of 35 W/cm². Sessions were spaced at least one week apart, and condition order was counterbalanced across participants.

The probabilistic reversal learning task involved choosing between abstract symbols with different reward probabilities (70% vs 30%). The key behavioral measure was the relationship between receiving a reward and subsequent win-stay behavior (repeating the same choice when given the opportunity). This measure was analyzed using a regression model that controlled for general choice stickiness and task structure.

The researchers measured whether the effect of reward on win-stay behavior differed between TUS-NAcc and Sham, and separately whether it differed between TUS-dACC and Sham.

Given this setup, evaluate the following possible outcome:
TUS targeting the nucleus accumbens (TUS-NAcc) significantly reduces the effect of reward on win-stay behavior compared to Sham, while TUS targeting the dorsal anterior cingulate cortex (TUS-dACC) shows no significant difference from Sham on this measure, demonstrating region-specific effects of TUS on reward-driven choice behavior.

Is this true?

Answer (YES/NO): NO